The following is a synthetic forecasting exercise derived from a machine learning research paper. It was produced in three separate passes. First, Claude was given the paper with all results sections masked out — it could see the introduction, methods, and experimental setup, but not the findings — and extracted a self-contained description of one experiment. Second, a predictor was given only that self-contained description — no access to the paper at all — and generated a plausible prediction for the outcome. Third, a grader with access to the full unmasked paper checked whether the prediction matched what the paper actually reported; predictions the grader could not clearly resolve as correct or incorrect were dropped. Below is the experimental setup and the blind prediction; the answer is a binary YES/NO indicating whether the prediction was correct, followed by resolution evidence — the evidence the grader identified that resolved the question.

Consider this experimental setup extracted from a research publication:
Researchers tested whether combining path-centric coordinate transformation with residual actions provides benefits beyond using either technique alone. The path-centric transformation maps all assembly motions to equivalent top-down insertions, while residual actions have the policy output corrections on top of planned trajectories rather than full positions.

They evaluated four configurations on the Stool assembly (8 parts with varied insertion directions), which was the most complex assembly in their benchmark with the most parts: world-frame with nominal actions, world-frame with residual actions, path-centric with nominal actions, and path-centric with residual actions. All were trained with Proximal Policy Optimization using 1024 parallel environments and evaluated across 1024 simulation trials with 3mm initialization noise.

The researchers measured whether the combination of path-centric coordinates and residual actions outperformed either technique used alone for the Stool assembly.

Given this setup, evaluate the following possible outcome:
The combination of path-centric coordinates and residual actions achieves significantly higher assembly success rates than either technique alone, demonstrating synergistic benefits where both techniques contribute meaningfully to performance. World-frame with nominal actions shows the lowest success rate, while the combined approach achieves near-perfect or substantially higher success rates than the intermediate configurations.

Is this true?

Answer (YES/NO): NO